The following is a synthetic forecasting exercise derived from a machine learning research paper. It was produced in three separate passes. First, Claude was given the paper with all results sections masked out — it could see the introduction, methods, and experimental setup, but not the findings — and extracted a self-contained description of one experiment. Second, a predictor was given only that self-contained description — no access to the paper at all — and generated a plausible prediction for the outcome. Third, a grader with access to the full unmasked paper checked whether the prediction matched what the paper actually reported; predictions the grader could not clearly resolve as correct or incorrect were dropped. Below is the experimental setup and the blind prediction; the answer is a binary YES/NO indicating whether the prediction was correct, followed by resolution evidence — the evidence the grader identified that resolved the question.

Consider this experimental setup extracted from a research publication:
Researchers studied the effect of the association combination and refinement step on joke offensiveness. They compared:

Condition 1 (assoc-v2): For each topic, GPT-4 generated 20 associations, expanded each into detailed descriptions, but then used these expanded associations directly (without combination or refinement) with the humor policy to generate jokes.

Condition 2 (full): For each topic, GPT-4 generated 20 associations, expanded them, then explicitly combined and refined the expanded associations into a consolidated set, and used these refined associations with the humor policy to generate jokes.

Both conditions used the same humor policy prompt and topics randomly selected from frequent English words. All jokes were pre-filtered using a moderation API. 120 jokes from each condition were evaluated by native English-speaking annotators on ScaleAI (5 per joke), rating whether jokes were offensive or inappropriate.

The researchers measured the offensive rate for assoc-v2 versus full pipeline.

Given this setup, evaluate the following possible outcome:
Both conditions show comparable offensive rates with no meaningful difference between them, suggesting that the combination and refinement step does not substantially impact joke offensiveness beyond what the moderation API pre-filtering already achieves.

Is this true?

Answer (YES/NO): NO